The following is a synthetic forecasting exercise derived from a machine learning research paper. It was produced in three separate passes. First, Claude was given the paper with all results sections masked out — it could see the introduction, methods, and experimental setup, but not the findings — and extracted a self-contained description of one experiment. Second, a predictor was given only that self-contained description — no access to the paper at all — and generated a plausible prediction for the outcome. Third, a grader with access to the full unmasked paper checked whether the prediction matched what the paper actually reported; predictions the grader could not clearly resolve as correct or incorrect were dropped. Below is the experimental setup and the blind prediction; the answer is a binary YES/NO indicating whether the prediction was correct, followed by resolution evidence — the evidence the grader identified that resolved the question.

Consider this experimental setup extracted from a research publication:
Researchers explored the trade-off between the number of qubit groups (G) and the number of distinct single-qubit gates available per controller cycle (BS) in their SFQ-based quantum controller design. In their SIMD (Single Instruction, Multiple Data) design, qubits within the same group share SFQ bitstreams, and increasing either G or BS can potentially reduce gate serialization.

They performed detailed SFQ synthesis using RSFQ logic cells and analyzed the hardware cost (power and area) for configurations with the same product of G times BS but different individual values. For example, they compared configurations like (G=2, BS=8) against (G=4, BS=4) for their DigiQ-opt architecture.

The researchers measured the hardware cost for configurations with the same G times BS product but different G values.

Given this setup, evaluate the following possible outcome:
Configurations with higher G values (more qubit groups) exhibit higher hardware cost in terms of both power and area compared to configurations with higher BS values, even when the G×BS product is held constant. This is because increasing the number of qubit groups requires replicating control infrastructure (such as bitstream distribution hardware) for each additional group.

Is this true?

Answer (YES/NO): NO